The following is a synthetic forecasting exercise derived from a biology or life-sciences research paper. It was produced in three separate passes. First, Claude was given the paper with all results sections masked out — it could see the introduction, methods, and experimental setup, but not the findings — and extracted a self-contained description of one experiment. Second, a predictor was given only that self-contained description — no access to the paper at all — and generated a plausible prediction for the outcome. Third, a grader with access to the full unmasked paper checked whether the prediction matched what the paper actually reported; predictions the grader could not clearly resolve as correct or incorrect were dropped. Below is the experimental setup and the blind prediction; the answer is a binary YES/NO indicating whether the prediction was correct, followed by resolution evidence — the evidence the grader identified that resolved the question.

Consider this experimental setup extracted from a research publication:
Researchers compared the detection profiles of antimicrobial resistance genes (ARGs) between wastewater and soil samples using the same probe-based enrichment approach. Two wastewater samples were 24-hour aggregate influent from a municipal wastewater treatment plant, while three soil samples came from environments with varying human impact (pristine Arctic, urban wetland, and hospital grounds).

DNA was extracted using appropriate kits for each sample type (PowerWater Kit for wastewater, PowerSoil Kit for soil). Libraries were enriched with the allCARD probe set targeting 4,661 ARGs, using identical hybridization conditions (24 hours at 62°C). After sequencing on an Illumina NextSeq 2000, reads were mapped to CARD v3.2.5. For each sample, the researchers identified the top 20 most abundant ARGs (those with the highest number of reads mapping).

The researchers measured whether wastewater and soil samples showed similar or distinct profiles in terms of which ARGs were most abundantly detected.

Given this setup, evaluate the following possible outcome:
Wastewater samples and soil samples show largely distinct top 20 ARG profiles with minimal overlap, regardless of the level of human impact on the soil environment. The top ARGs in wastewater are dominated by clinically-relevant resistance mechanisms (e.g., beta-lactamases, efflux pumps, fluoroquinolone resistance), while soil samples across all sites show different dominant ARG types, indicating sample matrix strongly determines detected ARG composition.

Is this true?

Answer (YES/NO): YES